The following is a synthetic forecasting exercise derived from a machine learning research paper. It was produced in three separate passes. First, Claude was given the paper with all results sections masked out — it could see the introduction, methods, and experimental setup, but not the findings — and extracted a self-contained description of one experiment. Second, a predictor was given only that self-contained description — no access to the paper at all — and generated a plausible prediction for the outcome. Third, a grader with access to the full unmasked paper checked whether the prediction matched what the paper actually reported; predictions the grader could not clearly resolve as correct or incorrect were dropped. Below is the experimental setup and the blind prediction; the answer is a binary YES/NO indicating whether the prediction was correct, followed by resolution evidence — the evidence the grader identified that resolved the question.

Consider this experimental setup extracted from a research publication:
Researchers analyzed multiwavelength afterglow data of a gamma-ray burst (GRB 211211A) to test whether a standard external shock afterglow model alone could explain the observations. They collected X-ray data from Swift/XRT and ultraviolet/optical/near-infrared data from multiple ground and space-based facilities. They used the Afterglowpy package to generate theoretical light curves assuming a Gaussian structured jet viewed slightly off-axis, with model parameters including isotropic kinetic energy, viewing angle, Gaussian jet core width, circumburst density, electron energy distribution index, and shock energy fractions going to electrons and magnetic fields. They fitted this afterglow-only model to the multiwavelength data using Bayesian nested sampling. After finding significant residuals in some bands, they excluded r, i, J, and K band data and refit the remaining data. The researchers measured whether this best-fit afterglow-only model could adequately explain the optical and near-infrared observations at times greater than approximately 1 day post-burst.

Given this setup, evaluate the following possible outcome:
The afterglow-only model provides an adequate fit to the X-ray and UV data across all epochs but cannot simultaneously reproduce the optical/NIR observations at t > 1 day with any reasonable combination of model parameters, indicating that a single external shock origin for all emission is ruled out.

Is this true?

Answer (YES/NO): YES